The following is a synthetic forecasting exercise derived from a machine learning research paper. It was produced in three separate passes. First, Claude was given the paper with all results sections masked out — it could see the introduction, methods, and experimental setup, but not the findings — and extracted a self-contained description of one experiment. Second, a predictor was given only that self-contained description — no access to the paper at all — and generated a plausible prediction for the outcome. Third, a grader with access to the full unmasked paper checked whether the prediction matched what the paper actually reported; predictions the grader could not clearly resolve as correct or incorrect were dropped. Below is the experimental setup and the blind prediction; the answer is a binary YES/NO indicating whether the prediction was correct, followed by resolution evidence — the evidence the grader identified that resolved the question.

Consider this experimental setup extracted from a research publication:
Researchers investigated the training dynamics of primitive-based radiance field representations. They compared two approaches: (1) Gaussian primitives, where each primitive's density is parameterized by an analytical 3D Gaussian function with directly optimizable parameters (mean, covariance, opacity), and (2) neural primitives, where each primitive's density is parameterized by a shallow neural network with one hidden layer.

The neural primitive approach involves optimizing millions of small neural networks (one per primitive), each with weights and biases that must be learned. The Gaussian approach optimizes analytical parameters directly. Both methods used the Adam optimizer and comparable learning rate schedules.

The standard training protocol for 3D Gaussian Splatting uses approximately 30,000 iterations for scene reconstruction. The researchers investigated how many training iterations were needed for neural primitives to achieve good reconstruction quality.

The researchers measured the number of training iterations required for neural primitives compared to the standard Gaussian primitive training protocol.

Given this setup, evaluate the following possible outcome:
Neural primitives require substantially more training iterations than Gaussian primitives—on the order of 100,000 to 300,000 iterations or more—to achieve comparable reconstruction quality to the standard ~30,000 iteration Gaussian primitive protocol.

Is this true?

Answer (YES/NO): YES